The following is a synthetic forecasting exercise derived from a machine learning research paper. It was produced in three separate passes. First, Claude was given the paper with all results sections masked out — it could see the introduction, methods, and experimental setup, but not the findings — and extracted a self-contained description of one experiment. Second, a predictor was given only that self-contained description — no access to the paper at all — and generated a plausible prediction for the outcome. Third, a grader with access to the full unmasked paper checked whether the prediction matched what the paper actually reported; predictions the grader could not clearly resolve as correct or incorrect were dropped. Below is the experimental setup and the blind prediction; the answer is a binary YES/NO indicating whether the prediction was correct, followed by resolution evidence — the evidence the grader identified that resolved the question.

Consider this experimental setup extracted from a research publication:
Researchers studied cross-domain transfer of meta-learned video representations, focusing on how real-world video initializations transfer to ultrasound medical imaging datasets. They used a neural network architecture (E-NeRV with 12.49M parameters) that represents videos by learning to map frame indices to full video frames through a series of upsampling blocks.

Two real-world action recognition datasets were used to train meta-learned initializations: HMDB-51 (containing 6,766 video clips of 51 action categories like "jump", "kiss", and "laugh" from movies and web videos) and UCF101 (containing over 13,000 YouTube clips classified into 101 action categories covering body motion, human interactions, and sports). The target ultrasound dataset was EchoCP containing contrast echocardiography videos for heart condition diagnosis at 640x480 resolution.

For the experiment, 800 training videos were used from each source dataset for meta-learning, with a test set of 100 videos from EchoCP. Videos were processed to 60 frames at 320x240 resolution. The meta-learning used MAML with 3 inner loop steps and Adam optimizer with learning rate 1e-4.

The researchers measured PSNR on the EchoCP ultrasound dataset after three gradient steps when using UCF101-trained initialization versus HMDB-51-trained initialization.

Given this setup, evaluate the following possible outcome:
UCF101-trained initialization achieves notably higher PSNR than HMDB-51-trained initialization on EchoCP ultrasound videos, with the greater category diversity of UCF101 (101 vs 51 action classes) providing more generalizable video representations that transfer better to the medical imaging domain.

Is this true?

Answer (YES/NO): NO